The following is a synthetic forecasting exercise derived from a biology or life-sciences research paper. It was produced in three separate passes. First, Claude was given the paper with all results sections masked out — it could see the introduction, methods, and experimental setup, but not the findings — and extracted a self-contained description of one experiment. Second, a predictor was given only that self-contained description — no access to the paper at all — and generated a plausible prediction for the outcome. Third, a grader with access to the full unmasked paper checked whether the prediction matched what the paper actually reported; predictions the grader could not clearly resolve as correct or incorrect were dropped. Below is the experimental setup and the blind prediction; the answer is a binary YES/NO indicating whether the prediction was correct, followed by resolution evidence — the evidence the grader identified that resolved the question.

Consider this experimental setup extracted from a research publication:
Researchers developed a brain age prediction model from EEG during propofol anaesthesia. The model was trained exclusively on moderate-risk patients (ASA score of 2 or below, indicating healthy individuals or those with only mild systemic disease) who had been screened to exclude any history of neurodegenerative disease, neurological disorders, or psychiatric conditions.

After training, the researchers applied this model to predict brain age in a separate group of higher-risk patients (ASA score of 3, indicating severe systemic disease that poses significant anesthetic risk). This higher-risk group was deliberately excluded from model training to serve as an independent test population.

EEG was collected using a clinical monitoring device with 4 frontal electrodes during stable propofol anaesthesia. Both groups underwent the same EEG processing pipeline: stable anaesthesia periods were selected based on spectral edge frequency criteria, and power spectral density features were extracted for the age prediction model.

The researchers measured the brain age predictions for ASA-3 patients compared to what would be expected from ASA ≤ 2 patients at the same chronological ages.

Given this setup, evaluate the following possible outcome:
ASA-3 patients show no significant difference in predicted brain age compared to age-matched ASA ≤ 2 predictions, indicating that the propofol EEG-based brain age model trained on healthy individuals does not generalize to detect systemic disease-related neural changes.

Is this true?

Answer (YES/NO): NO